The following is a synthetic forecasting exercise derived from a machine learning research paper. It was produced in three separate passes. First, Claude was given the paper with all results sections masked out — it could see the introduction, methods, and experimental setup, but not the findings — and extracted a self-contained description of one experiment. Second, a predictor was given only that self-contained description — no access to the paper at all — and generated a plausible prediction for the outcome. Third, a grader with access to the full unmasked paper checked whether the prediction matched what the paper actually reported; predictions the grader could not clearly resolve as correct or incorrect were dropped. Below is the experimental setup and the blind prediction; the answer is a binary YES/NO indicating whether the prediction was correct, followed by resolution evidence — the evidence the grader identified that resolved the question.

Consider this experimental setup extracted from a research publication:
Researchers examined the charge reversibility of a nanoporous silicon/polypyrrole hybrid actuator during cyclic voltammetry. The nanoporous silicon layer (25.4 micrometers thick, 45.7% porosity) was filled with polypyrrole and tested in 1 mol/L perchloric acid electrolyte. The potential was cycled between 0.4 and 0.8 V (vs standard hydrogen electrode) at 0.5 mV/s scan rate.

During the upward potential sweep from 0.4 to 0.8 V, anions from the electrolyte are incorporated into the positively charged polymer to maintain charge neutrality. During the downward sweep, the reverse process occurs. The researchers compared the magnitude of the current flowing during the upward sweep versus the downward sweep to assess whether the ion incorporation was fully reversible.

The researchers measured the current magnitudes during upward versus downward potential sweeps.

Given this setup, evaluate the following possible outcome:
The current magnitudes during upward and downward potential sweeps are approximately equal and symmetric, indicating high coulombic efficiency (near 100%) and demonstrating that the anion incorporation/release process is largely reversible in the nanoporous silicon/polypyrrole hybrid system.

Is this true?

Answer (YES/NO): YES